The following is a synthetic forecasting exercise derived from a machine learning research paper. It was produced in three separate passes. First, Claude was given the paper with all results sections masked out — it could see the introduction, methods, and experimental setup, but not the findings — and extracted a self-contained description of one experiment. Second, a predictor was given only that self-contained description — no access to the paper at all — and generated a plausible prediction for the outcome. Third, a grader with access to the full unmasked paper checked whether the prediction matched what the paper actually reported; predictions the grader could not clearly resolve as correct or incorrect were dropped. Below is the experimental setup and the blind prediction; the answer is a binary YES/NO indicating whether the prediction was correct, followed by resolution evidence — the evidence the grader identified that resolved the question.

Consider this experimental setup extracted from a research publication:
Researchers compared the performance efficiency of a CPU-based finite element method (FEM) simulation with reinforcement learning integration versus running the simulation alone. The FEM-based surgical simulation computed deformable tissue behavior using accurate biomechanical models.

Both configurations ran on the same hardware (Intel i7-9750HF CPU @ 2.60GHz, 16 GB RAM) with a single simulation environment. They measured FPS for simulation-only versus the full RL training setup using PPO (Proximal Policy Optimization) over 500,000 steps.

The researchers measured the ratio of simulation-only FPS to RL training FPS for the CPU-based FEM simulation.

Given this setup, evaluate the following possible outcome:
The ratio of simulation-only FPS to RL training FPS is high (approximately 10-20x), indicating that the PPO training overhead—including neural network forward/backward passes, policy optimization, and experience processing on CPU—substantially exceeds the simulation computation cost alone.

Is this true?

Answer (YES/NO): NO